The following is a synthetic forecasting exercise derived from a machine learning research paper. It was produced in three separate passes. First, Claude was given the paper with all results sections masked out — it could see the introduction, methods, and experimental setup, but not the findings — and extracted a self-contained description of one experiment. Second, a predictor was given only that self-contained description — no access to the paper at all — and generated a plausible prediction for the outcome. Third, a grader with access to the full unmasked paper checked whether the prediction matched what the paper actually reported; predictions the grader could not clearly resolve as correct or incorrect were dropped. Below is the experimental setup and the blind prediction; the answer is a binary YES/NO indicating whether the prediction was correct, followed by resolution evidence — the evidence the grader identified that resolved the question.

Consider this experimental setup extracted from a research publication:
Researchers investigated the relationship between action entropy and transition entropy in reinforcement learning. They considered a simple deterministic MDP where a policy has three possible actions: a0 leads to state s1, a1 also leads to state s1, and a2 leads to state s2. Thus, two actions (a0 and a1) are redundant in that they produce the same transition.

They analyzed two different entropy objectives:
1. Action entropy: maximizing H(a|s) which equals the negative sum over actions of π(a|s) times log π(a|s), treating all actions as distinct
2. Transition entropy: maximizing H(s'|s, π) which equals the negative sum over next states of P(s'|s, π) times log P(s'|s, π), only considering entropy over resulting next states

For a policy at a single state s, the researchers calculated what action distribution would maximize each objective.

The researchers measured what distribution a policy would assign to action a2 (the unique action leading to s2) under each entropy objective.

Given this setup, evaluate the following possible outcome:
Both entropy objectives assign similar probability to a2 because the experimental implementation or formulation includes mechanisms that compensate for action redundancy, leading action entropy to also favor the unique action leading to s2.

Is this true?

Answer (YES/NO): NO